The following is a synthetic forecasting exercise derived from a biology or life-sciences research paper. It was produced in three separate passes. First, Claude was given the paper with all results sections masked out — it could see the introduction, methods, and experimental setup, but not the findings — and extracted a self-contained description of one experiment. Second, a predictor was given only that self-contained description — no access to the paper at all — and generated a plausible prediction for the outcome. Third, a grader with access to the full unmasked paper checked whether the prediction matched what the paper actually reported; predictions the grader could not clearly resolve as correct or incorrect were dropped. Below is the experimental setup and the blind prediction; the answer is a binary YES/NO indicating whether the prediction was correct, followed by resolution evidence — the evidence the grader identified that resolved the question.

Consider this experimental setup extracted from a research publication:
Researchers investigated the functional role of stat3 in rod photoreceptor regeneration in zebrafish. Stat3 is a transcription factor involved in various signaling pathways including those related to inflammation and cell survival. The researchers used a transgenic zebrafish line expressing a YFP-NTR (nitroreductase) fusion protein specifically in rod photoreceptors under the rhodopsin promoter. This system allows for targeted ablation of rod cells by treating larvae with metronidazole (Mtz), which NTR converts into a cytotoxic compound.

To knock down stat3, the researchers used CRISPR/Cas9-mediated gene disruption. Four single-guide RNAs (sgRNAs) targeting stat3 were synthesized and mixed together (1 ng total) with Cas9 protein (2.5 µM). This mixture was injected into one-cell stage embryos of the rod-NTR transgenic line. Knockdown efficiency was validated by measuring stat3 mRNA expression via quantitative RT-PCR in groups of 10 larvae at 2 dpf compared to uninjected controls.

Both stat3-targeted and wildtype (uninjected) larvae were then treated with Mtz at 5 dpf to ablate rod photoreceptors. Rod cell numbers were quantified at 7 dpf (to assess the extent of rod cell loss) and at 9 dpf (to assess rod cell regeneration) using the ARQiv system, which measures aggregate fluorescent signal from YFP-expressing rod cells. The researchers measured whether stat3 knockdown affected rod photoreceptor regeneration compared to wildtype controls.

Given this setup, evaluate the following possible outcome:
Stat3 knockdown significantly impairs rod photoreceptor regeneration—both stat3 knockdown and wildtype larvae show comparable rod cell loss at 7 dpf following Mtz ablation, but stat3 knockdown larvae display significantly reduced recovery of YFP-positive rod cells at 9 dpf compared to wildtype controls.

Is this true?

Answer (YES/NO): YES